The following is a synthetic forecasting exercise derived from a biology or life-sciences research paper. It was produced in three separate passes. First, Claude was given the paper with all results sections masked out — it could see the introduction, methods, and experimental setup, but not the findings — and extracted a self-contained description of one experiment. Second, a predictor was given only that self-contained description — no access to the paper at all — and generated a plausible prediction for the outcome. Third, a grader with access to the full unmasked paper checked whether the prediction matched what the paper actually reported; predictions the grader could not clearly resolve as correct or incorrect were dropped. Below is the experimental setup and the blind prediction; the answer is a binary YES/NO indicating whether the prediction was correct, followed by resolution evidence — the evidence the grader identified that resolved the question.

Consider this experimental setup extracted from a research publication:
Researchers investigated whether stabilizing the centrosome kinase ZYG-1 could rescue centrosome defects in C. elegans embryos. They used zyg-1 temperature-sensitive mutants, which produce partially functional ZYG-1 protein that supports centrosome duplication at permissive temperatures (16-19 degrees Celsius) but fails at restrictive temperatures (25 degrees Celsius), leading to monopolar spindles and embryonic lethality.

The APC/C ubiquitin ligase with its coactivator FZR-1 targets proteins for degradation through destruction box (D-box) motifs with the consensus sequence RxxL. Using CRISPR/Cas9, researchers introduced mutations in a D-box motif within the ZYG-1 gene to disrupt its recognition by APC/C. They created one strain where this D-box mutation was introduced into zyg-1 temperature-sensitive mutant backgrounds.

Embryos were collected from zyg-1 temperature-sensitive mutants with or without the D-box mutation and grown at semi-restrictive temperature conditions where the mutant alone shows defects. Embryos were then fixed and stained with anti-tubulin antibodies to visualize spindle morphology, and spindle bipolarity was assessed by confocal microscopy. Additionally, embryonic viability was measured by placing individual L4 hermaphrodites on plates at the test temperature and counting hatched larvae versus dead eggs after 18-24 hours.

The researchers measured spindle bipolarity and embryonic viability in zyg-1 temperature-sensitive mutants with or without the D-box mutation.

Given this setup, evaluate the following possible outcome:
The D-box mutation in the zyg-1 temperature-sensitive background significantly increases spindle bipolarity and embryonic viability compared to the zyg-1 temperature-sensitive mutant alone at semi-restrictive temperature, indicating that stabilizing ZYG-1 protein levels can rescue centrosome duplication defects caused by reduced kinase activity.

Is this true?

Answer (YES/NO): YES